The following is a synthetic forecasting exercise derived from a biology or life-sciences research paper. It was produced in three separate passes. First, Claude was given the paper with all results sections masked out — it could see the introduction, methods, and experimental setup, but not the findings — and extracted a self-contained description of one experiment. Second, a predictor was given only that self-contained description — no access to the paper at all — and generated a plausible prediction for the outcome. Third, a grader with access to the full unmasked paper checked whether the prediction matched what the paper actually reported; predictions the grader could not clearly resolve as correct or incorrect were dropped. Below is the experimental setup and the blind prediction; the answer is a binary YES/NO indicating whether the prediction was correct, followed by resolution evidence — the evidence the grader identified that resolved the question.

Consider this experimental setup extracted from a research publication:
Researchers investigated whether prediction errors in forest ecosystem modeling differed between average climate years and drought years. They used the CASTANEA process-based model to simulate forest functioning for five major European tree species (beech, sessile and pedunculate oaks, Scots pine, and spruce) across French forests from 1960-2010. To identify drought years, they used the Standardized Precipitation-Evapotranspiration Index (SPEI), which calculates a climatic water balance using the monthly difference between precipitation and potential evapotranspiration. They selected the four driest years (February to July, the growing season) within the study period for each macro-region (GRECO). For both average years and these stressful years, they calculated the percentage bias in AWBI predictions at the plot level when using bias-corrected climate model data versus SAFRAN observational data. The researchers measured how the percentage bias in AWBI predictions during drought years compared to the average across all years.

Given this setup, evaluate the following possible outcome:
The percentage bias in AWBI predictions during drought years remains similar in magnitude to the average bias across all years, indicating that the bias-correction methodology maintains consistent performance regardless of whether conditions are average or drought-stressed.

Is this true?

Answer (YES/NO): NO